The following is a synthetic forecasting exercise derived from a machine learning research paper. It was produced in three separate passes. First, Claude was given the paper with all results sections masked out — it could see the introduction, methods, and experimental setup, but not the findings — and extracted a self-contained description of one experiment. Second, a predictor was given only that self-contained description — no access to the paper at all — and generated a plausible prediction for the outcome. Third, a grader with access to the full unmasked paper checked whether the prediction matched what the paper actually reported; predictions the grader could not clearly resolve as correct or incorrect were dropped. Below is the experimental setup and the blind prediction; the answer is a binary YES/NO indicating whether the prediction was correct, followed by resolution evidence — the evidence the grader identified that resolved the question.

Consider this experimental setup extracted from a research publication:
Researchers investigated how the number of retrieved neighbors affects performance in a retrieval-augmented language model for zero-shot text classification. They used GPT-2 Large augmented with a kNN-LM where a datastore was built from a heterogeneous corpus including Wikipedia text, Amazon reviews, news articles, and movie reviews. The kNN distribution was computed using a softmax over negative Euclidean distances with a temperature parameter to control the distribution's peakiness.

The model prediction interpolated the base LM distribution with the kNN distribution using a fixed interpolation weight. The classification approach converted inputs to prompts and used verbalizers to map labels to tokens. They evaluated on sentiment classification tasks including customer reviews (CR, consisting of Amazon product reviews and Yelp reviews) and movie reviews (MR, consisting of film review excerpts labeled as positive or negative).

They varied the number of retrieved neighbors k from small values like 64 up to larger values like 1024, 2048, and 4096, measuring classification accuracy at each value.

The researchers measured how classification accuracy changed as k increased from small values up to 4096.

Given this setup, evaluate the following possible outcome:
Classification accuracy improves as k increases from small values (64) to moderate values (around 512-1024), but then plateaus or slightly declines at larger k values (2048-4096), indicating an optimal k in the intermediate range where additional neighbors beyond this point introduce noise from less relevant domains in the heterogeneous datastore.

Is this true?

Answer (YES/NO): YES